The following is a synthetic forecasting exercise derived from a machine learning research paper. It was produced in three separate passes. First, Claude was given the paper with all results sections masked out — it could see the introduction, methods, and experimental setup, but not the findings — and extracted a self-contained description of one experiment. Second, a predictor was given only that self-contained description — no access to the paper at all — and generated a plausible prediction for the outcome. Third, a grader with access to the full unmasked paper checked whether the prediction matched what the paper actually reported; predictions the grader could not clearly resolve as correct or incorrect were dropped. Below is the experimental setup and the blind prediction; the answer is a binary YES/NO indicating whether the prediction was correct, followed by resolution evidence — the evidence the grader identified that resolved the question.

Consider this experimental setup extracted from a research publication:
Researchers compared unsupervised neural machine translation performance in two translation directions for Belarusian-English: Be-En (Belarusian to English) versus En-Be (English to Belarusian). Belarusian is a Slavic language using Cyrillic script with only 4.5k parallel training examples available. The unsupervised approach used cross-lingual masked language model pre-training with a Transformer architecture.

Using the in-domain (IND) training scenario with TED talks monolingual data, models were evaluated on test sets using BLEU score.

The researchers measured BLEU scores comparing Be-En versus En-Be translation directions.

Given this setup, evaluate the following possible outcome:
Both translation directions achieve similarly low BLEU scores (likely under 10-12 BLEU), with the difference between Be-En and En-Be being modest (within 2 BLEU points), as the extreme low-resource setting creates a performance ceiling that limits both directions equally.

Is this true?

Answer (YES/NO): NO